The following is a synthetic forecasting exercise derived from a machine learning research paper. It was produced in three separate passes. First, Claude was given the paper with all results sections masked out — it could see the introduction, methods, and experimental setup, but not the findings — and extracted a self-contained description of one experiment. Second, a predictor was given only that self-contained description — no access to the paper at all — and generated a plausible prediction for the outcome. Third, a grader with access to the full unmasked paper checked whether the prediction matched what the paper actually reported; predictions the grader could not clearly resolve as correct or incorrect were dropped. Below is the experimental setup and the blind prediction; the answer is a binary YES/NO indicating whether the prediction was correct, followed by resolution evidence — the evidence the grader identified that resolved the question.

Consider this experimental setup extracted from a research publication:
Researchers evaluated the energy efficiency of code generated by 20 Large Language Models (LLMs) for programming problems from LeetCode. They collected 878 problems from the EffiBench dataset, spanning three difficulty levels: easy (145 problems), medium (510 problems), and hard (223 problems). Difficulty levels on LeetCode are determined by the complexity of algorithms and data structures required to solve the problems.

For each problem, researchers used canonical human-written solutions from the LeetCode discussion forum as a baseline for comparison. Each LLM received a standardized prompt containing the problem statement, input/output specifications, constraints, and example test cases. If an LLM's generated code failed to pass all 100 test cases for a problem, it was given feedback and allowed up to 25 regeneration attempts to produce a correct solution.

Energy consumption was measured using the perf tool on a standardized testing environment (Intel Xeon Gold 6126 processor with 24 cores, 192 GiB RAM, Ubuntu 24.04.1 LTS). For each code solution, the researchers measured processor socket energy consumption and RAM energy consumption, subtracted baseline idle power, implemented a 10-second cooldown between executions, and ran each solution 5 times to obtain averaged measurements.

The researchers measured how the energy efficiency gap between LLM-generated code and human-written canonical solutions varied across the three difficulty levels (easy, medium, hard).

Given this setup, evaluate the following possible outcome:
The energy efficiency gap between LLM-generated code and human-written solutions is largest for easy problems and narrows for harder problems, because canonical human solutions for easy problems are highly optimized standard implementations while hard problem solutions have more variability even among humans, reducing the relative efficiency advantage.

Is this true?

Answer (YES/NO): NO